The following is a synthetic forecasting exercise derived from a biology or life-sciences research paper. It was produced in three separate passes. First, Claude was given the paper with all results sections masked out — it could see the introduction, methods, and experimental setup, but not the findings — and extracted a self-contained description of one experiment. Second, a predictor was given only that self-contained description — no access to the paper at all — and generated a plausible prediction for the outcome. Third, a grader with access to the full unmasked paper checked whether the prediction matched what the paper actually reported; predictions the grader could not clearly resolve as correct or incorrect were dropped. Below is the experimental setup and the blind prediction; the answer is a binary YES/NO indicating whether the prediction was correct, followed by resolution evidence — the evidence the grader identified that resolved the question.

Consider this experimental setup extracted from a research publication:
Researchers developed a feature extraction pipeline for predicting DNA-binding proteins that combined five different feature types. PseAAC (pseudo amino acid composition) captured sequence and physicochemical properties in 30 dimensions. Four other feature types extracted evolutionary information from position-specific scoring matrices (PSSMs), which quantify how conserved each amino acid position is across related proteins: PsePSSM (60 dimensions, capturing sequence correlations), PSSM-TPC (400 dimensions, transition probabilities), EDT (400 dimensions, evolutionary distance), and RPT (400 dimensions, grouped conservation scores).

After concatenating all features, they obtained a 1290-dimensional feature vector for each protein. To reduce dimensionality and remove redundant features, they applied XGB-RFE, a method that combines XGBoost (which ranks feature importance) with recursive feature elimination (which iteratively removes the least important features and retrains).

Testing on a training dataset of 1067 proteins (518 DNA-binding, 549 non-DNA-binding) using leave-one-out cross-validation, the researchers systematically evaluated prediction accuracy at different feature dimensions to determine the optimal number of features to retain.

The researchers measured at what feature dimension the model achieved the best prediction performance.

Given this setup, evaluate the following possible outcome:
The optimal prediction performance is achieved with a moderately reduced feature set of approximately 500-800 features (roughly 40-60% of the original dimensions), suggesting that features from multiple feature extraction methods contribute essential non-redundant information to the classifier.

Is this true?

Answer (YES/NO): NO